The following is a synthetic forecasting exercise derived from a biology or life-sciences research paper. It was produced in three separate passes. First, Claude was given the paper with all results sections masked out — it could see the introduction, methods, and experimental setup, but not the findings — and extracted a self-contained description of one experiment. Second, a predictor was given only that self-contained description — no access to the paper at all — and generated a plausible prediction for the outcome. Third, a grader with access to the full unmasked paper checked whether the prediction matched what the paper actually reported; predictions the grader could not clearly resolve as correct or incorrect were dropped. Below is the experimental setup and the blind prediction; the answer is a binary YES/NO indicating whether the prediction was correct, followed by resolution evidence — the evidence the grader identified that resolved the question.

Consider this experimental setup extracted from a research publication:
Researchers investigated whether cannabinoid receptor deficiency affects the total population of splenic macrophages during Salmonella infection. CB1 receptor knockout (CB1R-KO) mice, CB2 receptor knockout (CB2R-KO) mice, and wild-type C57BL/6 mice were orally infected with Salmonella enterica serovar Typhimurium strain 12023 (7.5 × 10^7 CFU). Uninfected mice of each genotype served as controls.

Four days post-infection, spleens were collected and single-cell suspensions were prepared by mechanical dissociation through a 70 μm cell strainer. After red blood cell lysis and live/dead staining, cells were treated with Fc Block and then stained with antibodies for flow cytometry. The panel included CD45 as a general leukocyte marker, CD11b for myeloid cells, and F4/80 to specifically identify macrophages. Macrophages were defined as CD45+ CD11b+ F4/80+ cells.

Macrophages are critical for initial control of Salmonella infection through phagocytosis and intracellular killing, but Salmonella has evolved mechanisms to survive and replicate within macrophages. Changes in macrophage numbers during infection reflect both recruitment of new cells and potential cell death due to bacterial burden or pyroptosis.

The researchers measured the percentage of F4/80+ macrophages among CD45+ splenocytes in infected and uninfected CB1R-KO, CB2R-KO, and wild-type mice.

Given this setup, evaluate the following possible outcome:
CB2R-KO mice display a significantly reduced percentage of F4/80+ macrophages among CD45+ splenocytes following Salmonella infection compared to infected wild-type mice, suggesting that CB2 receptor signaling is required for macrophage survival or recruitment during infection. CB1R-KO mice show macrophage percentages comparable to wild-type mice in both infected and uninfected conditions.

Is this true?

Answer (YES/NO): NO